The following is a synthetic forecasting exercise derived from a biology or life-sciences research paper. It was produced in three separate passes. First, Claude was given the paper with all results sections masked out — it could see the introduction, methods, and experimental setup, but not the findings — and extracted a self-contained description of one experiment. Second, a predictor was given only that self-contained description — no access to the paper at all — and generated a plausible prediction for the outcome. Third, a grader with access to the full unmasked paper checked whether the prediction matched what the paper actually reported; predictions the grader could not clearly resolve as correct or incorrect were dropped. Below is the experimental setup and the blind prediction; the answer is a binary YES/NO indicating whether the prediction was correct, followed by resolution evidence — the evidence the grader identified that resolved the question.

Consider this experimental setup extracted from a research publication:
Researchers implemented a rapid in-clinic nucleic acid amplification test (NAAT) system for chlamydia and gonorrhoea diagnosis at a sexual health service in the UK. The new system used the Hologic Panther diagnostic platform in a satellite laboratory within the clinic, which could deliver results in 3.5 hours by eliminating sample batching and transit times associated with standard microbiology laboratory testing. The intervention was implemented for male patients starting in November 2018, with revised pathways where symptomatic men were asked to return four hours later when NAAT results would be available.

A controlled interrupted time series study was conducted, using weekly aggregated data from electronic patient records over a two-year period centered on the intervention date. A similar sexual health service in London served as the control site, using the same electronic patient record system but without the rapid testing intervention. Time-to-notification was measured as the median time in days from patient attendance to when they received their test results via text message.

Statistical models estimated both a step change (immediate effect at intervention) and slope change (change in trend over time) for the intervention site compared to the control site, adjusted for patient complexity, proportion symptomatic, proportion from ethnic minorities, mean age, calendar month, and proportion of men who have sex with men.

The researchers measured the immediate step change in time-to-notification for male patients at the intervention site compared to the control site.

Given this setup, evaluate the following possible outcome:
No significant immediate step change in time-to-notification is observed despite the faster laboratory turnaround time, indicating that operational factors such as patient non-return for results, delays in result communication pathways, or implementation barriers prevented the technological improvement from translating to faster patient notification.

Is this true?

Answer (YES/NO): NO